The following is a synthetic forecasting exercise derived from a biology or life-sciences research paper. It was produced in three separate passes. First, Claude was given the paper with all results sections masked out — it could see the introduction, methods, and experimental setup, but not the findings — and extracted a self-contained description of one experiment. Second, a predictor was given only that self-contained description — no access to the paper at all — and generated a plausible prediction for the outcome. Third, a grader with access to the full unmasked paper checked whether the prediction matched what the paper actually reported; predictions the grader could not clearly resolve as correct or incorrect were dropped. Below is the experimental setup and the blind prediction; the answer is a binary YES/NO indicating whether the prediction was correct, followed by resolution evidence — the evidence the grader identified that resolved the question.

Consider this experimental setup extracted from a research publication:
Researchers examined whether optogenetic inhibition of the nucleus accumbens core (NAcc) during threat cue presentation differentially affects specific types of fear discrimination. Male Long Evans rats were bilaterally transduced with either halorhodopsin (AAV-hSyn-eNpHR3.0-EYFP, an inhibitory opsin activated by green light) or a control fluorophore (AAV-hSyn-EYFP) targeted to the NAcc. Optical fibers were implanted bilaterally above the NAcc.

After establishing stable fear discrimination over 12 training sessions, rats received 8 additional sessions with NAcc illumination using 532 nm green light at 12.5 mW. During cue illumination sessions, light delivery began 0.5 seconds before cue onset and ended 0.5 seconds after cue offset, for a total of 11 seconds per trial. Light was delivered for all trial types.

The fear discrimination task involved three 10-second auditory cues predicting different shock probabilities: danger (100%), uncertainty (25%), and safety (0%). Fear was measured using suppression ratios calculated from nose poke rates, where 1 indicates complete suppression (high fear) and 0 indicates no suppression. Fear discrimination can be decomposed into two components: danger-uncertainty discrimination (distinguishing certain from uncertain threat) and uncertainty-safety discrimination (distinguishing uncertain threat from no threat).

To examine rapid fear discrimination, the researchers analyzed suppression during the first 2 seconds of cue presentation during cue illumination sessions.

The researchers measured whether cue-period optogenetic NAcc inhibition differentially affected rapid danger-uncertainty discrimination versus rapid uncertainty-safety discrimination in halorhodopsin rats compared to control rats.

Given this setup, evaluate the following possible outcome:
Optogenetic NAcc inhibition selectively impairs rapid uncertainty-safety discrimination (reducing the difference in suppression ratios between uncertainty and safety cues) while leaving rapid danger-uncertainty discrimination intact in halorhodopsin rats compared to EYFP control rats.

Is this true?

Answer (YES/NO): YES